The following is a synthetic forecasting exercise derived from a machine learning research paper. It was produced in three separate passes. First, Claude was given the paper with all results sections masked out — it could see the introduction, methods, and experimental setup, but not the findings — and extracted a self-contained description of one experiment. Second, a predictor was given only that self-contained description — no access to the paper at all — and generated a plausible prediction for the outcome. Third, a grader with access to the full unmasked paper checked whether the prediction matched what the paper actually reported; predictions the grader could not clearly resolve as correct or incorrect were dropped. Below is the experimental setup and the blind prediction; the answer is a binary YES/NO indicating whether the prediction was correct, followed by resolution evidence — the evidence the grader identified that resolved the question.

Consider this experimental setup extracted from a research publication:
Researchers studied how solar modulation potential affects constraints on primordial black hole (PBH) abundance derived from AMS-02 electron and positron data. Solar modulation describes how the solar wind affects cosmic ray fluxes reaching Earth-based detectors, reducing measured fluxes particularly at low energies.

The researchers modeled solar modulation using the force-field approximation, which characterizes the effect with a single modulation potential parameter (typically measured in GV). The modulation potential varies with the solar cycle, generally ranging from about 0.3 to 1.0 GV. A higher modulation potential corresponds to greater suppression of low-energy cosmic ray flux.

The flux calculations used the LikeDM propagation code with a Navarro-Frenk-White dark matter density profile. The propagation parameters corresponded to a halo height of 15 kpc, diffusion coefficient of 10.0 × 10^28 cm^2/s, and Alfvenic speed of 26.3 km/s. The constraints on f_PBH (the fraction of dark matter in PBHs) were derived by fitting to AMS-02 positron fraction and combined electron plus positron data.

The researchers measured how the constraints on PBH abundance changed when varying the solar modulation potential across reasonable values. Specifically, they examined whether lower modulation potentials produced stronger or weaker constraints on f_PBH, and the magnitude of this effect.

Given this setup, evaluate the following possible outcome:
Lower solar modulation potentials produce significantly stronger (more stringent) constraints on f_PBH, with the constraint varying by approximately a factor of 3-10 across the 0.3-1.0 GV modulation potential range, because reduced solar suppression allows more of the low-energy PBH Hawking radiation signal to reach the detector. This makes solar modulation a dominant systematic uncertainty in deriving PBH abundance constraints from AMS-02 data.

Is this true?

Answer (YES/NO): NO